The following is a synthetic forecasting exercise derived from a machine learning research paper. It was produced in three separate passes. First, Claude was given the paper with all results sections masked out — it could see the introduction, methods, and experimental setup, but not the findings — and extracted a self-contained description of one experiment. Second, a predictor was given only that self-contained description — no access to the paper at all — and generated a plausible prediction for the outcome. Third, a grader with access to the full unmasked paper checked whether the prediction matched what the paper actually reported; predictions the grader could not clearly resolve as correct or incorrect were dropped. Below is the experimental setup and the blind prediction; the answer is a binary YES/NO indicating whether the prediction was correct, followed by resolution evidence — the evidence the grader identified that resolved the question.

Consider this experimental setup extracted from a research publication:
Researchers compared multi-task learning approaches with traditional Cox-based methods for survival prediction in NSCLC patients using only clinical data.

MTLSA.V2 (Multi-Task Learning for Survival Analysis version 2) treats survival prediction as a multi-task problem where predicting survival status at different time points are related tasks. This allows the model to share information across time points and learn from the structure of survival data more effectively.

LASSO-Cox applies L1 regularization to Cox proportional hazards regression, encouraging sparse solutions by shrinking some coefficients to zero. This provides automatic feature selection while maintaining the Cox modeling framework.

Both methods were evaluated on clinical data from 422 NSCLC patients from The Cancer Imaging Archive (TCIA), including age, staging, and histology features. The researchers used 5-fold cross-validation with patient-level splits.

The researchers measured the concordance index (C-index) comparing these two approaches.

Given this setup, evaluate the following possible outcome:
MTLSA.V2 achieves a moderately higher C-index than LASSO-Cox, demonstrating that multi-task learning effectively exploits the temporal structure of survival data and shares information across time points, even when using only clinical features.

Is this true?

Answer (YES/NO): NO